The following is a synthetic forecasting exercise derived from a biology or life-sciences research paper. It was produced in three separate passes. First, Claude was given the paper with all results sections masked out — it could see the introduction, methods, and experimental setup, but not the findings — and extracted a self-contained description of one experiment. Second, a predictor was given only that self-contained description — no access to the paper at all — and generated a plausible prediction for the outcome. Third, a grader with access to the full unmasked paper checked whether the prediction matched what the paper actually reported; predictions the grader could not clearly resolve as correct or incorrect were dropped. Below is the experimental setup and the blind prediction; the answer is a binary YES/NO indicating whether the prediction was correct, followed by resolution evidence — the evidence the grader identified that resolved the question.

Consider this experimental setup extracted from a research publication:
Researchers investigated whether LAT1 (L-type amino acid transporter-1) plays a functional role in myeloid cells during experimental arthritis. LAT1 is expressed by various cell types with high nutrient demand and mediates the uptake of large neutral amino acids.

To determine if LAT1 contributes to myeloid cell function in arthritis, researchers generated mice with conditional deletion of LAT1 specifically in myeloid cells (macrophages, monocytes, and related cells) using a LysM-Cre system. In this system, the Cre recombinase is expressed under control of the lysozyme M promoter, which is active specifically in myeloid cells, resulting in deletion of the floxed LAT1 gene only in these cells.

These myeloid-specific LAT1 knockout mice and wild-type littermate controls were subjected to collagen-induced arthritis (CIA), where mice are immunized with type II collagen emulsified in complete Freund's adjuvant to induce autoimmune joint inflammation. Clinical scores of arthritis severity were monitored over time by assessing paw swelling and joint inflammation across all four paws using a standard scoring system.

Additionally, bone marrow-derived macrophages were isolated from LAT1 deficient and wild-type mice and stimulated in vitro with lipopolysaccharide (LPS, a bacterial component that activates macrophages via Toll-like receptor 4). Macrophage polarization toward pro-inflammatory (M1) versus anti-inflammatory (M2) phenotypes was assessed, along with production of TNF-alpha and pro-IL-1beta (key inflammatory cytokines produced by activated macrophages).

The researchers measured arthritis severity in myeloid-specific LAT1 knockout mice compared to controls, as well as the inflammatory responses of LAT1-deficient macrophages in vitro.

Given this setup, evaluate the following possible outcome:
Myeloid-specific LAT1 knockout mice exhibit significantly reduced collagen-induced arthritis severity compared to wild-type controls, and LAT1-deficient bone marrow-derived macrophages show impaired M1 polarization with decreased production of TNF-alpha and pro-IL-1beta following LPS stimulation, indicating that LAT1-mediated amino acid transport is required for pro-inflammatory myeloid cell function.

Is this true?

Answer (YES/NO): NO